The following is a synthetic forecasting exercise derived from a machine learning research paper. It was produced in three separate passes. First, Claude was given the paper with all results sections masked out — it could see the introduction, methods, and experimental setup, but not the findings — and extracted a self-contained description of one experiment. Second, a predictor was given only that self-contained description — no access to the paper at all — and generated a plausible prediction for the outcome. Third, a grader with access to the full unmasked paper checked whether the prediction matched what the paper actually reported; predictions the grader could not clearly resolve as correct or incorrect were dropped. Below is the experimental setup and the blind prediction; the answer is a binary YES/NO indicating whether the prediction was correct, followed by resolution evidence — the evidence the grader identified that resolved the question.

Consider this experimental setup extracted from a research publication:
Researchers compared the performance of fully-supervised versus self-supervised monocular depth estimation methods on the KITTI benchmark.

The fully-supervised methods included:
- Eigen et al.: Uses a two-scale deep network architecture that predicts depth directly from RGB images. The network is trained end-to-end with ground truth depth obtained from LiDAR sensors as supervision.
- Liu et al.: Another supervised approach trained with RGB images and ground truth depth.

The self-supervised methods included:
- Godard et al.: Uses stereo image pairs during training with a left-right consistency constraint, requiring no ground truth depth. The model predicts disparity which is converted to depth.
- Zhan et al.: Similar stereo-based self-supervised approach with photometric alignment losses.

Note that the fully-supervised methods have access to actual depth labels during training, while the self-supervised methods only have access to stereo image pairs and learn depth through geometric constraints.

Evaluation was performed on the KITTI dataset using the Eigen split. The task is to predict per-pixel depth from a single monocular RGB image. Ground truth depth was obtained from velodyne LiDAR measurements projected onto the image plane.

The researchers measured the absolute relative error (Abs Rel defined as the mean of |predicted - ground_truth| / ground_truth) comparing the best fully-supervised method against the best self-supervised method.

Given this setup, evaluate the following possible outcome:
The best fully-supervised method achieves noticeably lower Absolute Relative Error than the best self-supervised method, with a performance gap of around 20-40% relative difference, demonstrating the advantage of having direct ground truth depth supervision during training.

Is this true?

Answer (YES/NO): NO